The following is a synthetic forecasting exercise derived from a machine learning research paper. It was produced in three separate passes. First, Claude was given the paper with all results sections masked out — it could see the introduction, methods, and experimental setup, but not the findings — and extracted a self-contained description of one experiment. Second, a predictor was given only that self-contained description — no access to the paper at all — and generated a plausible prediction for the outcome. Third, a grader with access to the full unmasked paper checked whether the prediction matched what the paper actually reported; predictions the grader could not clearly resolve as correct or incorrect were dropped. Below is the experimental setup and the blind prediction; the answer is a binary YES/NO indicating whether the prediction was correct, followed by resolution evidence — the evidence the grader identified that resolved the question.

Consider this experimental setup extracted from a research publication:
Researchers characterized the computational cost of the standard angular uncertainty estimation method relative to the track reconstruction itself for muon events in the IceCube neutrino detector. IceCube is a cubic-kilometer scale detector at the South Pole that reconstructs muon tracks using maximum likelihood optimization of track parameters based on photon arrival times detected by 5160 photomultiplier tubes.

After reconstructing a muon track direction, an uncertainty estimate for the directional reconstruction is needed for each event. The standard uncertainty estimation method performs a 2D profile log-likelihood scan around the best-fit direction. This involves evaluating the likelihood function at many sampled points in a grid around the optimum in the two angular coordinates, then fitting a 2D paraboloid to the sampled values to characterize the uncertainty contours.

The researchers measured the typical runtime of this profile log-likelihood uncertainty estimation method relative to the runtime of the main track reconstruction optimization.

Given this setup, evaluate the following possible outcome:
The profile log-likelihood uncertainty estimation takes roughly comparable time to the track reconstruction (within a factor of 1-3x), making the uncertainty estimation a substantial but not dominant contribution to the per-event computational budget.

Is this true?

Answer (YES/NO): NO